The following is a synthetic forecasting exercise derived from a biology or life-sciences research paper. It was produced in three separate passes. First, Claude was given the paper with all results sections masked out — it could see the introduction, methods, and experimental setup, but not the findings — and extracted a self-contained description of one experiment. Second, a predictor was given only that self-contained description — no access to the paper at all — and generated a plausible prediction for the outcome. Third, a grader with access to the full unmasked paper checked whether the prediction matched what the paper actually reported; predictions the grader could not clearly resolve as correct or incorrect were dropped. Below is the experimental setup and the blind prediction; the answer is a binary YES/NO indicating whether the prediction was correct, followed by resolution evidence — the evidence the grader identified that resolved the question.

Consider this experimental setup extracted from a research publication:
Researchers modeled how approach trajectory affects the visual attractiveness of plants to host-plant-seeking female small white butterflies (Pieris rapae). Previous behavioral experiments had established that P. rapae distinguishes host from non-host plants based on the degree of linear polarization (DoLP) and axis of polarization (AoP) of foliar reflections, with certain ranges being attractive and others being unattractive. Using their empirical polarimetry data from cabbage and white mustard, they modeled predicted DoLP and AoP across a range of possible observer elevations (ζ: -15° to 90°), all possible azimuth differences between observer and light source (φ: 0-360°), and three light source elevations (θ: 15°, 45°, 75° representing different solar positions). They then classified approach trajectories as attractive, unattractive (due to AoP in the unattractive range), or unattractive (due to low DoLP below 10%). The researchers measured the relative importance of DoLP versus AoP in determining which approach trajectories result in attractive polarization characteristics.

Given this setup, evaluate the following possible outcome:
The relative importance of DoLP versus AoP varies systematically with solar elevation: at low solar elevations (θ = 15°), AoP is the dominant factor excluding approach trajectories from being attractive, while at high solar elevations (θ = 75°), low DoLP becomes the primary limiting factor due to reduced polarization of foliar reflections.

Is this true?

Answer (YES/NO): NO